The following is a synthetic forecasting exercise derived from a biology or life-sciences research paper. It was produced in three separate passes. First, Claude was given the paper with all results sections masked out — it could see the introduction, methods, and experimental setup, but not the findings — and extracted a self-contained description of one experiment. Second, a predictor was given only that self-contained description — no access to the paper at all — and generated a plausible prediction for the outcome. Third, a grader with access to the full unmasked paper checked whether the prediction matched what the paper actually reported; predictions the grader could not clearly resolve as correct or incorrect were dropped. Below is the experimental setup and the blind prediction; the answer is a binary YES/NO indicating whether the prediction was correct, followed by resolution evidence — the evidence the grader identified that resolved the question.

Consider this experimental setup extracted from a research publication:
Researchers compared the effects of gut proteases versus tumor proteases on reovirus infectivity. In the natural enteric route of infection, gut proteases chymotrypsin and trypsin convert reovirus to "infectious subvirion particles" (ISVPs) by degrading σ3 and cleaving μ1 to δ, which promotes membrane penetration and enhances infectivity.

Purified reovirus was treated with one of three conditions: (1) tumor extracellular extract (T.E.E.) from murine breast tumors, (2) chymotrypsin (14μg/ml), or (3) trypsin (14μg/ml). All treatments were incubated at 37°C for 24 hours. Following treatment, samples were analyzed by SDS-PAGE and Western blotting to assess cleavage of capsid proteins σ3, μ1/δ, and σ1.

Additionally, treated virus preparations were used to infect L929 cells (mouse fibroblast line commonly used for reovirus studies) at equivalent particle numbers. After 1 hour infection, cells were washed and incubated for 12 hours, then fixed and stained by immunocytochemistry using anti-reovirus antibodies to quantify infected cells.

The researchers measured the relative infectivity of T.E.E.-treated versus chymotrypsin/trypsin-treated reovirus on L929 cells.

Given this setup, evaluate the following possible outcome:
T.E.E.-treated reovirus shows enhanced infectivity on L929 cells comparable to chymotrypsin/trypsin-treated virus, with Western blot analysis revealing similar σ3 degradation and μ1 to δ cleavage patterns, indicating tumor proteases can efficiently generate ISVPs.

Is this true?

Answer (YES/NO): NO